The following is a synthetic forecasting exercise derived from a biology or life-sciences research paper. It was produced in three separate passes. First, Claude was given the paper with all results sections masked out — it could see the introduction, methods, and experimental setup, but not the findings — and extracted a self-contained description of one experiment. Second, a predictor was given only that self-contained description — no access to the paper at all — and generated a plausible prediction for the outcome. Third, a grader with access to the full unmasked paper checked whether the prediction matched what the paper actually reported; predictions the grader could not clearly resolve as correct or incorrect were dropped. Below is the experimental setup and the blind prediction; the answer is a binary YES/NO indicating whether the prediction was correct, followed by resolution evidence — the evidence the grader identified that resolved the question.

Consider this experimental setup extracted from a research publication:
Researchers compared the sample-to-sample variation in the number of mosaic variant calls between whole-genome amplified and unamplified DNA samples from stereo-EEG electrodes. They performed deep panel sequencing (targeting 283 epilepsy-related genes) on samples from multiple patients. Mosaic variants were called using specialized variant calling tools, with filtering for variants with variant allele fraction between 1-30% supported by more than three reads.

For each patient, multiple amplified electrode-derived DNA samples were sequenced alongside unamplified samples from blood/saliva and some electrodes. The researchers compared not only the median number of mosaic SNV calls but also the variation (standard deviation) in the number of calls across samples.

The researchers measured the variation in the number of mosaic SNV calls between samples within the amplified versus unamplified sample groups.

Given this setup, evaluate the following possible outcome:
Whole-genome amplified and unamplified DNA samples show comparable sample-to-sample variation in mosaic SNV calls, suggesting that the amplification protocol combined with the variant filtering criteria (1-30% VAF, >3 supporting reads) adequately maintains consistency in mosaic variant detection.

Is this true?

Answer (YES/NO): NO